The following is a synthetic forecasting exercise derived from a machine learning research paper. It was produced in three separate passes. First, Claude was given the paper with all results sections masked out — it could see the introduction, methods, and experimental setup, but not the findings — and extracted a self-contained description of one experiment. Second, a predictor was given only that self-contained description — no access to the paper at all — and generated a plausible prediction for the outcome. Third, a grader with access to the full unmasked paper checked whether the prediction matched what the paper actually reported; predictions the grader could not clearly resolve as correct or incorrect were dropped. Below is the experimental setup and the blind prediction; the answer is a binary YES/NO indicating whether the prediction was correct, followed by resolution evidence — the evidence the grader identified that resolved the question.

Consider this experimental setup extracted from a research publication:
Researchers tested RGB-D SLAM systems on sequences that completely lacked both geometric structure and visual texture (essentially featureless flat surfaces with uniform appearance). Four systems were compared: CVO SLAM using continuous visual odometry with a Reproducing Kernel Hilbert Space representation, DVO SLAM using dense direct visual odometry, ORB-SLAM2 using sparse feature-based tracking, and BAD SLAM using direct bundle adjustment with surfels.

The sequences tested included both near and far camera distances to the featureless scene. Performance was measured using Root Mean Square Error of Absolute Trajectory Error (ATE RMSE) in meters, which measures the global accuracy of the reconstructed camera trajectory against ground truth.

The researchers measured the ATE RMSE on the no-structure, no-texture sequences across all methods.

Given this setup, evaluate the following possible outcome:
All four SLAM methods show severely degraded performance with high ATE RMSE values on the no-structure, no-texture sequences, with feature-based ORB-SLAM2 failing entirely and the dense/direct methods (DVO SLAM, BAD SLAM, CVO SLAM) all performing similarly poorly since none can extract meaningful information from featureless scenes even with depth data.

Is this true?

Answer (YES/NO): NO